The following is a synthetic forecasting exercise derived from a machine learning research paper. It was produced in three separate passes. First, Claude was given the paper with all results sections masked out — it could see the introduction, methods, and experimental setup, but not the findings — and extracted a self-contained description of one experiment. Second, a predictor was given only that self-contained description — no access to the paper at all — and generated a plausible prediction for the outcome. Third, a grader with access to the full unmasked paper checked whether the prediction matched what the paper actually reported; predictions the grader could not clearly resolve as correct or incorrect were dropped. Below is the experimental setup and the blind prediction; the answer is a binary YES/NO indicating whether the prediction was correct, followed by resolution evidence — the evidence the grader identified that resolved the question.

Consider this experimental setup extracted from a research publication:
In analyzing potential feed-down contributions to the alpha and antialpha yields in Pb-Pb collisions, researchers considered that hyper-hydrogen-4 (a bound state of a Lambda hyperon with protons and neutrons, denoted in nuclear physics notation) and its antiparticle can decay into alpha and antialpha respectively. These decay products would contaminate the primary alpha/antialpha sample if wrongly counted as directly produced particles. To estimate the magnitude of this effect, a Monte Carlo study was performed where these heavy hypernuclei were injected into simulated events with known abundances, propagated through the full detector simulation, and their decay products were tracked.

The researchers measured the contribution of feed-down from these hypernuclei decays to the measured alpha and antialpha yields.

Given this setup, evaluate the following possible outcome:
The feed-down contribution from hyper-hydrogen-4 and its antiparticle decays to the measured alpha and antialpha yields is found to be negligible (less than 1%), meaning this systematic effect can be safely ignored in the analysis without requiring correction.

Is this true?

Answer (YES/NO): NO